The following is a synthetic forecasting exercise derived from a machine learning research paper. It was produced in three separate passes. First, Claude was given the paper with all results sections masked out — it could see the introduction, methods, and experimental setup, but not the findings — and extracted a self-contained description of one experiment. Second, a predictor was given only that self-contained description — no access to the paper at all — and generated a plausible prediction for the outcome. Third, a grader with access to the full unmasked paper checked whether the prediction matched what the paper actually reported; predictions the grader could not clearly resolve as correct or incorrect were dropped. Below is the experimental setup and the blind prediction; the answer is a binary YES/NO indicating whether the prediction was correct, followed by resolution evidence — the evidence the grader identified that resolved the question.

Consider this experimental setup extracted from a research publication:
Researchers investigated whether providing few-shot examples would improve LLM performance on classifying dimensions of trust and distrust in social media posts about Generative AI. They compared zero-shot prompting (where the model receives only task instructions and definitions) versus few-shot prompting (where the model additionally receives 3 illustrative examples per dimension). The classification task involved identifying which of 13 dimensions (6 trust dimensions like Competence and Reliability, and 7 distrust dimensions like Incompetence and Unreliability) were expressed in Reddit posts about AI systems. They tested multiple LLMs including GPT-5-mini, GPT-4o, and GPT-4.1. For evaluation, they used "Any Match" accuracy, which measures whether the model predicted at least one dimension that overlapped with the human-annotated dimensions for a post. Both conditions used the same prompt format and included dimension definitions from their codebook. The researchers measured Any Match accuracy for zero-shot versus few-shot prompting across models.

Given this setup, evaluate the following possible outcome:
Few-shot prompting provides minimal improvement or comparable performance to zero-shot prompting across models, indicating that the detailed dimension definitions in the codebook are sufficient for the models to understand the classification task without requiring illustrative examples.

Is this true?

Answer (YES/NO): NO